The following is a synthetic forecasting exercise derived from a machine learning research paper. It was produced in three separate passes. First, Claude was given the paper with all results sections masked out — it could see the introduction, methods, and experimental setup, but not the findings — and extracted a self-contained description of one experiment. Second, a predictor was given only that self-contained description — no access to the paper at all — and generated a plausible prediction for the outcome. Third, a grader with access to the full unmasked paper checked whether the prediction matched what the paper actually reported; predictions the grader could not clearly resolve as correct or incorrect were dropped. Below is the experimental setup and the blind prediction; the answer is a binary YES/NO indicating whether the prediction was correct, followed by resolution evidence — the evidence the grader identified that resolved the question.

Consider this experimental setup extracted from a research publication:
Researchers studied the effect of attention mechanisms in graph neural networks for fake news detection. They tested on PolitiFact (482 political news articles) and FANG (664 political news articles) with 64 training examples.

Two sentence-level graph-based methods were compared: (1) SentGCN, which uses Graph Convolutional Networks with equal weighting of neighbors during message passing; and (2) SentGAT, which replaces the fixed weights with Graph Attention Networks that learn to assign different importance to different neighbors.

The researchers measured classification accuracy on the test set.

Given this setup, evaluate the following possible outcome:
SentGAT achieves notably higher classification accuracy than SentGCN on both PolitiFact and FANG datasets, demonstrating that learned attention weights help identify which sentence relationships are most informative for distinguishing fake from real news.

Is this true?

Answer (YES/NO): NO